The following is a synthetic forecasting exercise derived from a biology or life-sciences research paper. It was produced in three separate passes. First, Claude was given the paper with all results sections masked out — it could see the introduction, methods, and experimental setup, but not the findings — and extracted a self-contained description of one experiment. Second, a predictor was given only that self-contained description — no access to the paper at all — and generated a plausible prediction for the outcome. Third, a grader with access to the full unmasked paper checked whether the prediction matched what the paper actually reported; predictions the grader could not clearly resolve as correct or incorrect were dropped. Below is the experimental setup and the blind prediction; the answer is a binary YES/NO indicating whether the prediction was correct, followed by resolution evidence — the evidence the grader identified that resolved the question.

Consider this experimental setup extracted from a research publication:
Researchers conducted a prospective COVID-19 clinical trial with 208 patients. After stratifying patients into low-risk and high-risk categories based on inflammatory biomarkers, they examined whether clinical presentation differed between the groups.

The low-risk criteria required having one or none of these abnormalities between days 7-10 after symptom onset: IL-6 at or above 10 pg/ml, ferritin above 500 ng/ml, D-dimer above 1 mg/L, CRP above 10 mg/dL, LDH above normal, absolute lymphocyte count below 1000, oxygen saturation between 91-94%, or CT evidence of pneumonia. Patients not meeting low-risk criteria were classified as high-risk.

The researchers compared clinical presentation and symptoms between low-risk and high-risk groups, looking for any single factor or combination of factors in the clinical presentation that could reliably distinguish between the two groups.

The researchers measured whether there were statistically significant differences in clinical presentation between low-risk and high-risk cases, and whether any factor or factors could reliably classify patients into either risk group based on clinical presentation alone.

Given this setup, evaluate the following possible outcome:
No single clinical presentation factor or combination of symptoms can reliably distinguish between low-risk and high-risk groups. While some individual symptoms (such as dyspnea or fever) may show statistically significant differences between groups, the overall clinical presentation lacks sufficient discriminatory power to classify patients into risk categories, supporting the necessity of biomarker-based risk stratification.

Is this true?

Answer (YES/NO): YES